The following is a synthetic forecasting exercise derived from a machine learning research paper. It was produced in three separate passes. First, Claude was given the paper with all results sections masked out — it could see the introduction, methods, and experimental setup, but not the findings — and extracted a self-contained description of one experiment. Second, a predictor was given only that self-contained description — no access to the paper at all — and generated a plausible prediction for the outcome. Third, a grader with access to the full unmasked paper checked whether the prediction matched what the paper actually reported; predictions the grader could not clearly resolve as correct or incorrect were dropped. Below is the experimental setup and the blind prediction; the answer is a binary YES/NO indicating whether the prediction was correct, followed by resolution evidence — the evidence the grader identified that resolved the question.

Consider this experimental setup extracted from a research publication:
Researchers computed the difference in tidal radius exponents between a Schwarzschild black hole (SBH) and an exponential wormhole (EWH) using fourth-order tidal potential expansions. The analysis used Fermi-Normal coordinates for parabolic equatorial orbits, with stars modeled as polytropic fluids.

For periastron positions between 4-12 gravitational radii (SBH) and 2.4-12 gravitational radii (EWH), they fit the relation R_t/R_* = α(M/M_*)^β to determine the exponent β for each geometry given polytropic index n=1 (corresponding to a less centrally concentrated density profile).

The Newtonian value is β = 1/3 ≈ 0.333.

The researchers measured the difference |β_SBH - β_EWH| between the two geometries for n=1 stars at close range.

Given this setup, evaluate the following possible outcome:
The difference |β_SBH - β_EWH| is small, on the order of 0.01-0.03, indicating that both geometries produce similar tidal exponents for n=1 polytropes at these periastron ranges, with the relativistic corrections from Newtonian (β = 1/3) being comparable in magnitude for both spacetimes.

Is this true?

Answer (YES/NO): NO